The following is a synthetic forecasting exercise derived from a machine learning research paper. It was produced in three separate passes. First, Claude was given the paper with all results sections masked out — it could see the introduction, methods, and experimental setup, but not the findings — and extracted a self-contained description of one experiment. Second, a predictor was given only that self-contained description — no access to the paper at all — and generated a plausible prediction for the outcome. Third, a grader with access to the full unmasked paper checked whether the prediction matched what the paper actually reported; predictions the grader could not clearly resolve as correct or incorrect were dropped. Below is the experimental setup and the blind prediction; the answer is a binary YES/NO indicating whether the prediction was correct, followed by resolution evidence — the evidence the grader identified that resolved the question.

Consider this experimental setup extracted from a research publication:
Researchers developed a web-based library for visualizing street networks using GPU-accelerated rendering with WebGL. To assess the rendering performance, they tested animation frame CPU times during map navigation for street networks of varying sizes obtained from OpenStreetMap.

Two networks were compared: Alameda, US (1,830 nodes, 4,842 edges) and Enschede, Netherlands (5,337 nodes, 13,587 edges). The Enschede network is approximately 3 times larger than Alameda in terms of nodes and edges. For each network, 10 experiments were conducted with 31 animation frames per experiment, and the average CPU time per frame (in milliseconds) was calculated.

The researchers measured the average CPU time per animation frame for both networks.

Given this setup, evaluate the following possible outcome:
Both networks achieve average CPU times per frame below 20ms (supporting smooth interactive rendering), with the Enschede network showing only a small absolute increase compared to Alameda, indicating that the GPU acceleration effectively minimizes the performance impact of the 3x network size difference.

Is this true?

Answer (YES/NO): YES